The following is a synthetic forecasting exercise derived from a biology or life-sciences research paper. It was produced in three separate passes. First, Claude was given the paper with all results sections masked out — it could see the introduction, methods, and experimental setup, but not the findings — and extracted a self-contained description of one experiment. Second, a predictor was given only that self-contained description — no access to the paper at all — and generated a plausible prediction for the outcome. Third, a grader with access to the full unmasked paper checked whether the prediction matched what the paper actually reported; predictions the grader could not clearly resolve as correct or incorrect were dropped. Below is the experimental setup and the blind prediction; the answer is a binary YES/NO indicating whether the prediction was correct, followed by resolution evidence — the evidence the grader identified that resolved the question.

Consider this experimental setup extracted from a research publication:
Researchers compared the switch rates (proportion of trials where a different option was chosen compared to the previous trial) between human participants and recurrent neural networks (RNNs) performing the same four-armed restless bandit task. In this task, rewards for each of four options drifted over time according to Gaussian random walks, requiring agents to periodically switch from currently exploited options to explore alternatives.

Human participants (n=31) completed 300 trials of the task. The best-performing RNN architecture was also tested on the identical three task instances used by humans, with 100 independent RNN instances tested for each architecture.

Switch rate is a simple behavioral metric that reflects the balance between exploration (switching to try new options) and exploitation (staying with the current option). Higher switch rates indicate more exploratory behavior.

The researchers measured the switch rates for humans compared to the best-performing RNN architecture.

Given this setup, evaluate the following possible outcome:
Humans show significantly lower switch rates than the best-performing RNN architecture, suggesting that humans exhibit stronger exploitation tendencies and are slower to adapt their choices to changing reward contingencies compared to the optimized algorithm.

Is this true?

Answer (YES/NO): NO